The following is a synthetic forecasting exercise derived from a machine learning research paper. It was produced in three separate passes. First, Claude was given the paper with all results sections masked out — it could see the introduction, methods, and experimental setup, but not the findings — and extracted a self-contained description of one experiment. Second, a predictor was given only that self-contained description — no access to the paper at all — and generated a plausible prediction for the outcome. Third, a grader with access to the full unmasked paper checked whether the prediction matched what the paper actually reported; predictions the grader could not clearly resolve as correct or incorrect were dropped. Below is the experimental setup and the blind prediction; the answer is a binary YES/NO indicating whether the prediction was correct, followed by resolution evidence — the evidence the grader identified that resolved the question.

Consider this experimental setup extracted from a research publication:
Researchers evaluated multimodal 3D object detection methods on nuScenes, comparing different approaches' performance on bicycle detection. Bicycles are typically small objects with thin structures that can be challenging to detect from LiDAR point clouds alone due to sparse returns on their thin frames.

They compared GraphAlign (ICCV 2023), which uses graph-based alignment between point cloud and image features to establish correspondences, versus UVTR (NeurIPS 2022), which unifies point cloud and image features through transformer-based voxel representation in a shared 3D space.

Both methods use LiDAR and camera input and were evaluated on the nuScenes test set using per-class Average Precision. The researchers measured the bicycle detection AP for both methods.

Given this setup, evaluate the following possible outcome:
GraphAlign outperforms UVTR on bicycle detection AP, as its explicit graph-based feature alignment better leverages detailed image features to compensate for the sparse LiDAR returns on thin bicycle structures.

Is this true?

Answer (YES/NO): NO